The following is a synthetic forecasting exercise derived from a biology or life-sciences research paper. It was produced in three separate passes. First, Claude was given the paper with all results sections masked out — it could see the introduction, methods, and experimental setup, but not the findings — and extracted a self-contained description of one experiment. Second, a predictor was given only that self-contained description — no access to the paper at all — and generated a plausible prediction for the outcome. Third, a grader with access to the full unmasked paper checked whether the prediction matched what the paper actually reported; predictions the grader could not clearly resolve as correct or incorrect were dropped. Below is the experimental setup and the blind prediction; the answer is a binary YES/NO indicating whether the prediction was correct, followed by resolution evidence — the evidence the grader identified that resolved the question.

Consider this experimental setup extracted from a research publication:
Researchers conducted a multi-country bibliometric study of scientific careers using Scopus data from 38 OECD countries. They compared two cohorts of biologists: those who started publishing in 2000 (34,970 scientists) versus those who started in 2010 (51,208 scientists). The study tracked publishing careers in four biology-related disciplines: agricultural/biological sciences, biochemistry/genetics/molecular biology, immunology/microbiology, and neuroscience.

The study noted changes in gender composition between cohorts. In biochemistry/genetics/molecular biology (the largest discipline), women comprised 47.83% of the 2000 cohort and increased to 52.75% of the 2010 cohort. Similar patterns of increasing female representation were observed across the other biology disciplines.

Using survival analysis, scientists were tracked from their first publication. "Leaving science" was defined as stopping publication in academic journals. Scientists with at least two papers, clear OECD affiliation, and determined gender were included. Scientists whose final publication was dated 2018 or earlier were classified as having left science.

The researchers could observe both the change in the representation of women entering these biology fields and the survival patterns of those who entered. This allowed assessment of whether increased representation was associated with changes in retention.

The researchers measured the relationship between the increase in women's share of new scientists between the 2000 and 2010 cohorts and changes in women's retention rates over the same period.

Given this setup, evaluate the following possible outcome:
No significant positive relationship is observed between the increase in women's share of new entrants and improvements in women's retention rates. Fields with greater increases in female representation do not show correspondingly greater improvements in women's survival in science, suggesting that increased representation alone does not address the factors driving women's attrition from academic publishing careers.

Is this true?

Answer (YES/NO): YES